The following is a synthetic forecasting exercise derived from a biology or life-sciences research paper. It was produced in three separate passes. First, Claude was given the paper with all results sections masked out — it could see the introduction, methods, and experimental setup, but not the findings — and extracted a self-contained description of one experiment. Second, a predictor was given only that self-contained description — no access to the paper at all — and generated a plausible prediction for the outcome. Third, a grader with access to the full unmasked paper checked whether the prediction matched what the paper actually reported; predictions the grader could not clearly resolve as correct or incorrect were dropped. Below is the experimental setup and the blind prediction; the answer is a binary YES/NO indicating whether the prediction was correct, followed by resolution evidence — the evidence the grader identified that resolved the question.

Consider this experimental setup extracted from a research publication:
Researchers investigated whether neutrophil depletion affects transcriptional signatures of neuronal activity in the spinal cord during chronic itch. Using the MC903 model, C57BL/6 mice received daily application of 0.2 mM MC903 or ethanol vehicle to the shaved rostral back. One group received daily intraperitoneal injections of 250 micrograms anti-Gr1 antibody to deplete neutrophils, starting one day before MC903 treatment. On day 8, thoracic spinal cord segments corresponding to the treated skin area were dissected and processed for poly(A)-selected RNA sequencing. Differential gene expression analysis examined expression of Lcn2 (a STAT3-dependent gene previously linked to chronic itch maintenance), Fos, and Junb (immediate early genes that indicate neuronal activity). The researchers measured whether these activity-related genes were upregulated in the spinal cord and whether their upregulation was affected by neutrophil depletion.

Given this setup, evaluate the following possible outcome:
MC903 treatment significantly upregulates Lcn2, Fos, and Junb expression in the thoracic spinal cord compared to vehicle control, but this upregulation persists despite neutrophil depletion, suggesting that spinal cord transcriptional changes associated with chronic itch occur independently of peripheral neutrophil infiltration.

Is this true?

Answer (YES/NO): NO